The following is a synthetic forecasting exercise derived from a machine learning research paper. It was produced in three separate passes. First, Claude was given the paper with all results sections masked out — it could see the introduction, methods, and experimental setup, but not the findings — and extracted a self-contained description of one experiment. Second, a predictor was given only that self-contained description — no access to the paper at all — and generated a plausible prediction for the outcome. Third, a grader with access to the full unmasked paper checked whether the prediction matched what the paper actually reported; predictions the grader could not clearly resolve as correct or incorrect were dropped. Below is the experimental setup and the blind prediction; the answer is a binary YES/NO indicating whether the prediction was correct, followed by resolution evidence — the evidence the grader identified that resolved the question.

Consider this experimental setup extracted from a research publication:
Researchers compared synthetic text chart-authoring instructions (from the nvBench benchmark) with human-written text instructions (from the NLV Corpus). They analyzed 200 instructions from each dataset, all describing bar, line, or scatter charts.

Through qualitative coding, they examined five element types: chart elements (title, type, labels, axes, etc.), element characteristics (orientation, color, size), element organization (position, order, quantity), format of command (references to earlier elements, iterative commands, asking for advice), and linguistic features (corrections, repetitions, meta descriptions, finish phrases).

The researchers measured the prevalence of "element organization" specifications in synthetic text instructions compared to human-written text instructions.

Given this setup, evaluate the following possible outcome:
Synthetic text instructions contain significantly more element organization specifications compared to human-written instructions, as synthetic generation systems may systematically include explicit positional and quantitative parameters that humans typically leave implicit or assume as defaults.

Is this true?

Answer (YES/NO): YES